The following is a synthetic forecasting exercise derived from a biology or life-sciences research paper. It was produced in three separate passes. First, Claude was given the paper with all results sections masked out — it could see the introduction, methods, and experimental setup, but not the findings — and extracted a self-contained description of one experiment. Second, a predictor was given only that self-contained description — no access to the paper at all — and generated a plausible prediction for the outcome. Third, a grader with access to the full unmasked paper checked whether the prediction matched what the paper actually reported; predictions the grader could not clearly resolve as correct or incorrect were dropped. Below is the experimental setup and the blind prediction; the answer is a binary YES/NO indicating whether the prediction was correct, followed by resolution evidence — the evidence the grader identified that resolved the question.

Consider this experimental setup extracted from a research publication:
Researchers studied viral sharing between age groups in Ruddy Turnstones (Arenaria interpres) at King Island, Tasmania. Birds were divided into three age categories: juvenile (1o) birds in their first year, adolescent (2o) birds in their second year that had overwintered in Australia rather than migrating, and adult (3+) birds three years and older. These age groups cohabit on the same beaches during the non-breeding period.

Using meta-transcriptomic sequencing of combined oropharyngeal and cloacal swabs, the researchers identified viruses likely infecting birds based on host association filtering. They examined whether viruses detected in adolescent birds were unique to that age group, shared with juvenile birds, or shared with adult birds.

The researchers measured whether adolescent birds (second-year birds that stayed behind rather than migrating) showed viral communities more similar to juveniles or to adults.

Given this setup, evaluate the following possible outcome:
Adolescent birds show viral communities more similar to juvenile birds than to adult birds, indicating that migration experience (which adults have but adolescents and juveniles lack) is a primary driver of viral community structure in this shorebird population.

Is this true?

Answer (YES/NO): NO